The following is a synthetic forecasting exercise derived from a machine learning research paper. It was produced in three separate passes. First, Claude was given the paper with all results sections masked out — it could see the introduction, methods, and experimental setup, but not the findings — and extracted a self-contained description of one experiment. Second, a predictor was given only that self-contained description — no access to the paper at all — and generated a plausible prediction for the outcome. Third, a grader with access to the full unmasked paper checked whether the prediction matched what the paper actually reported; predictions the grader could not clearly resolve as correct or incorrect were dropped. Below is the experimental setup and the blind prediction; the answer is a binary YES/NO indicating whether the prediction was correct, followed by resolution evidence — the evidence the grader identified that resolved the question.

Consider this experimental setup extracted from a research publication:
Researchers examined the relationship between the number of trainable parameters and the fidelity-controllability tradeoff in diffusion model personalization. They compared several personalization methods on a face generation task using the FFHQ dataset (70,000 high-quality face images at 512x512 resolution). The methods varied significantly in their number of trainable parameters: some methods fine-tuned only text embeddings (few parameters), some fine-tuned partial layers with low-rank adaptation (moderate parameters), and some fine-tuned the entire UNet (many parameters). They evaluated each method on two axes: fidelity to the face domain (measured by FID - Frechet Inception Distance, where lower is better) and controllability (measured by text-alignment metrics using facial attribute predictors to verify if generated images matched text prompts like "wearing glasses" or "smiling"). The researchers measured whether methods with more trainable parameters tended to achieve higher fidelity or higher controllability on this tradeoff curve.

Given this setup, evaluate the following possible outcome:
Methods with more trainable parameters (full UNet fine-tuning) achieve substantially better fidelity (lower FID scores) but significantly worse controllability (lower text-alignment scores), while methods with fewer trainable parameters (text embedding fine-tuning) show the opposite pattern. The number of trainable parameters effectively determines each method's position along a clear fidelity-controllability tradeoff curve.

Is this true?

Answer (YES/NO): NO